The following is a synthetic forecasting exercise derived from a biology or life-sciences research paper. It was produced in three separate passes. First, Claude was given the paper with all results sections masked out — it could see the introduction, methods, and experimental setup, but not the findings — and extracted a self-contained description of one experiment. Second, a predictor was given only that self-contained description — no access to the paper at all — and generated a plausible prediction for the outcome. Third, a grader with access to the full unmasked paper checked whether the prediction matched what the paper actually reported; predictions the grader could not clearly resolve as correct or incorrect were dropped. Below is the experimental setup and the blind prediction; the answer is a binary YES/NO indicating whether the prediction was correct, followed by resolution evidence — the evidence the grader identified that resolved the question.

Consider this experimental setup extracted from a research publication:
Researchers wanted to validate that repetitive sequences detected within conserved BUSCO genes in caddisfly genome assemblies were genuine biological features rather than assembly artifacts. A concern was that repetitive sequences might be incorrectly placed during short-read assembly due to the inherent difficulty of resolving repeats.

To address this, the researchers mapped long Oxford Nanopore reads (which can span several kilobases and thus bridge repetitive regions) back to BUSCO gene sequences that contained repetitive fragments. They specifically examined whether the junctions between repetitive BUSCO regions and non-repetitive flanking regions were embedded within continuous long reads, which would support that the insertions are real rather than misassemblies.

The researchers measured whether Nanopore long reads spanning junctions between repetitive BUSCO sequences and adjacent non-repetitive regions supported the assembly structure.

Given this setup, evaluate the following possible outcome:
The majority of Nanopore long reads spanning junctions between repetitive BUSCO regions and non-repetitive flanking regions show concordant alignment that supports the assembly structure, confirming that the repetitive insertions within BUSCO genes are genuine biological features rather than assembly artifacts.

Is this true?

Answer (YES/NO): YES